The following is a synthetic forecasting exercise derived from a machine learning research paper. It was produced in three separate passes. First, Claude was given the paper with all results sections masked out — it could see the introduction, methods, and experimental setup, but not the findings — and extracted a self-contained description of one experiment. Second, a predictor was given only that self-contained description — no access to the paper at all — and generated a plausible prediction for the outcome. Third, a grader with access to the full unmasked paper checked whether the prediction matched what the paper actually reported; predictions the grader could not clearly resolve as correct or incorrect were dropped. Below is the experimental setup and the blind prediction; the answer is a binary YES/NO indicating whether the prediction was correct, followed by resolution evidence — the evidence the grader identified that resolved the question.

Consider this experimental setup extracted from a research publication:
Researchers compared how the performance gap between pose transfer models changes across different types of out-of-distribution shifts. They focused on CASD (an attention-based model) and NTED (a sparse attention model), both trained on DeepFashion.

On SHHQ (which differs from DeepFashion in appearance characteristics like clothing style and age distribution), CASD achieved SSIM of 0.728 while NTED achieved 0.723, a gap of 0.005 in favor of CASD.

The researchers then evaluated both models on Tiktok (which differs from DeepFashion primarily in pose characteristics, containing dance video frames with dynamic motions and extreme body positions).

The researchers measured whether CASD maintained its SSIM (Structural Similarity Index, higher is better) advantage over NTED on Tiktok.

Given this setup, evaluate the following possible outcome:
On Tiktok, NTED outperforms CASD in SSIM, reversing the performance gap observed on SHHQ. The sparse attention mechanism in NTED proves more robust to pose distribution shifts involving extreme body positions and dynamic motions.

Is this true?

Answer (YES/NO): YES